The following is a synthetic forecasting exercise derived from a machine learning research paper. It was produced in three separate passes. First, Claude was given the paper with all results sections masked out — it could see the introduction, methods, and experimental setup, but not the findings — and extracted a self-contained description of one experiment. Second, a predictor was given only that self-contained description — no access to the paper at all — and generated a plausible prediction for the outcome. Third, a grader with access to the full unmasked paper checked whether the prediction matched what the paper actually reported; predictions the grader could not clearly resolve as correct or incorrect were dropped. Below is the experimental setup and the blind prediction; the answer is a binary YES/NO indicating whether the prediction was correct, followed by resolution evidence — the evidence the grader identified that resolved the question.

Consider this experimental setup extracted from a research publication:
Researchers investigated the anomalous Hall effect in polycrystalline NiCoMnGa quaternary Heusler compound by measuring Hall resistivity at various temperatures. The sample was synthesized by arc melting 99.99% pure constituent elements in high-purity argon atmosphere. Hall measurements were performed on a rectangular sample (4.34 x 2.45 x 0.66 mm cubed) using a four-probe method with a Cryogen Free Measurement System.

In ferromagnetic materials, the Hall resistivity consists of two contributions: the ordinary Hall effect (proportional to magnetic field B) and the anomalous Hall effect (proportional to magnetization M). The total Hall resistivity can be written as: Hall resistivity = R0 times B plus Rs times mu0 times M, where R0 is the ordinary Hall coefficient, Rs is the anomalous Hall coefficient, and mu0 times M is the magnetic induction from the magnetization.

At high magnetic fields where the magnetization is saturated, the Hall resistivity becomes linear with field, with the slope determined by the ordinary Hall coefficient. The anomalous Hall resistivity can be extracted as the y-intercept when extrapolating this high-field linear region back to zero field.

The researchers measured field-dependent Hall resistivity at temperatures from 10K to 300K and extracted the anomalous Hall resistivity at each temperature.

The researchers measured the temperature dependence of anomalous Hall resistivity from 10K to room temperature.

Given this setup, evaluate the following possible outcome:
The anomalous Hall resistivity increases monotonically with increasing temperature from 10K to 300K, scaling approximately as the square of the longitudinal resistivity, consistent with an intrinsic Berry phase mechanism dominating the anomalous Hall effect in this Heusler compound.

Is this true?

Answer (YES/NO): NO